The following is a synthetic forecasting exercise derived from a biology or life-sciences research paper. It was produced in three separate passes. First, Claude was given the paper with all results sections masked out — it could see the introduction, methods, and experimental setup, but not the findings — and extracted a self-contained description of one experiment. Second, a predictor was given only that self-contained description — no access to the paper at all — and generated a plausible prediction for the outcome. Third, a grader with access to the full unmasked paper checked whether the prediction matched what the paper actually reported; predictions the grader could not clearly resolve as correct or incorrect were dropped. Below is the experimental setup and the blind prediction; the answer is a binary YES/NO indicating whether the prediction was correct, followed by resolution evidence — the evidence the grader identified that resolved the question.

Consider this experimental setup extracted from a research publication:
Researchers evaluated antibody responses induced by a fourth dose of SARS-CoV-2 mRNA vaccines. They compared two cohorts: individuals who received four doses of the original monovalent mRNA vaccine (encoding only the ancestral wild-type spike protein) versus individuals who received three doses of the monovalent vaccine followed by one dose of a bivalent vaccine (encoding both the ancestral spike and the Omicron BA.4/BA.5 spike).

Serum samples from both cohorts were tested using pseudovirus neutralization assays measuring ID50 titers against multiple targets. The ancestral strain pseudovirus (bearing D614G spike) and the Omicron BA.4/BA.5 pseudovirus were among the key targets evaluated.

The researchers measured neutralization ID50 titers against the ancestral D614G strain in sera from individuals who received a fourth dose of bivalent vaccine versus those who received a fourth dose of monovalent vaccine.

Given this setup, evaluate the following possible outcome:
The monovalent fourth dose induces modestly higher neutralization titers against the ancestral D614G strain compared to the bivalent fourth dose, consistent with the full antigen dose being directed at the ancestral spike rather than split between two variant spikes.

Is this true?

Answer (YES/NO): NO